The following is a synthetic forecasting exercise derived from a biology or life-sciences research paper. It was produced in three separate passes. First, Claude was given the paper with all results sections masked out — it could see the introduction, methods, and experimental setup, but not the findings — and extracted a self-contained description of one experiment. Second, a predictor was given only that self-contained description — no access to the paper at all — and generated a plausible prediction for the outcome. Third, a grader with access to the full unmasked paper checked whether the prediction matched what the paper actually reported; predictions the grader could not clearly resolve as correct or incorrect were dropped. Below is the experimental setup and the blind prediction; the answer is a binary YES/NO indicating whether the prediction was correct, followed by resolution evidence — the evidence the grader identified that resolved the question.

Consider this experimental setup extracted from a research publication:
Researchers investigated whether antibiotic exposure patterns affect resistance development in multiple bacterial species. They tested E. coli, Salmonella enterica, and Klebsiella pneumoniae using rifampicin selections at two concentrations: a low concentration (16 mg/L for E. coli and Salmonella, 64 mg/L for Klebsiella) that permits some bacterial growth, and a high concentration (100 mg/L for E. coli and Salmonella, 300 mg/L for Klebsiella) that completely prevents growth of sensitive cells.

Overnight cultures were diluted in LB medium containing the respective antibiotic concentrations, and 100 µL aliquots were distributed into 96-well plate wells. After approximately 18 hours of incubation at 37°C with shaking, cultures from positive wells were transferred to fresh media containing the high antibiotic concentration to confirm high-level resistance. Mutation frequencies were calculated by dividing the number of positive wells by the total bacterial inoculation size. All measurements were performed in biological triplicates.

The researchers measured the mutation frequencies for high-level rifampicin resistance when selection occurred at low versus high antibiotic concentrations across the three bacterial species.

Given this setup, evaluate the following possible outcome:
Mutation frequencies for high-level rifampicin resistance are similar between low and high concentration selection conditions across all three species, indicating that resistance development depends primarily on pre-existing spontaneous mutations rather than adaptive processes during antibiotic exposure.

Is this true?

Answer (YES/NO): NO